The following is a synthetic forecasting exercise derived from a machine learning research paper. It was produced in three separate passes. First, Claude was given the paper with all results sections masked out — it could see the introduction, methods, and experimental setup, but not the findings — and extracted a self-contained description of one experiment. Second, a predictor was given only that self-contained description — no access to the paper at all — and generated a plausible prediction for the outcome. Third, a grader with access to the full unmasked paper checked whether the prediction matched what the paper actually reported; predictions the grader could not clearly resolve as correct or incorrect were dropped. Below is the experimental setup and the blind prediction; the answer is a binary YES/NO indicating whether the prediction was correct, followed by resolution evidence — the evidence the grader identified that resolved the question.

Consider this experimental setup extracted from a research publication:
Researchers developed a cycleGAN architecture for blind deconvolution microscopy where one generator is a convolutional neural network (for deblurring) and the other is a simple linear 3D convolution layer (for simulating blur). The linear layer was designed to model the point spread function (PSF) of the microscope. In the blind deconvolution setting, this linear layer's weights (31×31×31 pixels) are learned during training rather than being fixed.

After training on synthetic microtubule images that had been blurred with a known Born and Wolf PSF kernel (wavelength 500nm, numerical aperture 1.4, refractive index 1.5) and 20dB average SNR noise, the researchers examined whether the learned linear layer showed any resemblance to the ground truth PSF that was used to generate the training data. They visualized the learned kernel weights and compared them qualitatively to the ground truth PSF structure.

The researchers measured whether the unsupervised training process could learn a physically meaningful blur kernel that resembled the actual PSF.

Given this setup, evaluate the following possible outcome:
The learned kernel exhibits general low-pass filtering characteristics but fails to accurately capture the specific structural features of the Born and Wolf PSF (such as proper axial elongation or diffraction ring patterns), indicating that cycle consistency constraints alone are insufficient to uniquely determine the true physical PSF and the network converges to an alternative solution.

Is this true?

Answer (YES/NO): NO